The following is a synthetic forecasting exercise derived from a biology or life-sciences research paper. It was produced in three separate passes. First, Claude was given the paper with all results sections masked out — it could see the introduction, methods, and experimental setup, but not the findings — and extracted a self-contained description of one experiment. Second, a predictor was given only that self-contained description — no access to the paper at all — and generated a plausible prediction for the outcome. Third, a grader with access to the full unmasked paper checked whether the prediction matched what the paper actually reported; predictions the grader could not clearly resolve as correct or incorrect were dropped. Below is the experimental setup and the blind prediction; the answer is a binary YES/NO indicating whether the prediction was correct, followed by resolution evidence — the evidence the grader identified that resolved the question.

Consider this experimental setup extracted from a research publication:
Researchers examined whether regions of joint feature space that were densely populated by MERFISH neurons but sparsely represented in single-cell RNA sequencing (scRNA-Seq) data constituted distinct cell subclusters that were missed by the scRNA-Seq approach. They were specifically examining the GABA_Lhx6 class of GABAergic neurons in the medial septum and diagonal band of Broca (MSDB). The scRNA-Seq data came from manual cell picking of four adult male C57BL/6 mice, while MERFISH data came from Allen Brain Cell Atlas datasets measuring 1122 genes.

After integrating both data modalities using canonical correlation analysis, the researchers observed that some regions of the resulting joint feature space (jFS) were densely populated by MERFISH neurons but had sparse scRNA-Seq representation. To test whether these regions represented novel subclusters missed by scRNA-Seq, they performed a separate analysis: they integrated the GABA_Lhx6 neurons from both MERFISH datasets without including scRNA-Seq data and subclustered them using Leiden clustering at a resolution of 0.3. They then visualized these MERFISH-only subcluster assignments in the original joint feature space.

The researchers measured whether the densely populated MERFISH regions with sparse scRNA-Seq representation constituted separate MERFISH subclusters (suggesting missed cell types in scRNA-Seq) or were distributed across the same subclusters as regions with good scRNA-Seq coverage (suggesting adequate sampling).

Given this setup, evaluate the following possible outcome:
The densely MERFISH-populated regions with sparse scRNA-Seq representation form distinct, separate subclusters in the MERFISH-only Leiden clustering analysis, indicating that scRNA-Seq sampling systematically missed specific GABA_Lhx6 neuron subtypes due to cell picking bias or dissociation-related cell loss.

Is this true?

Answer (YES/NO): NO